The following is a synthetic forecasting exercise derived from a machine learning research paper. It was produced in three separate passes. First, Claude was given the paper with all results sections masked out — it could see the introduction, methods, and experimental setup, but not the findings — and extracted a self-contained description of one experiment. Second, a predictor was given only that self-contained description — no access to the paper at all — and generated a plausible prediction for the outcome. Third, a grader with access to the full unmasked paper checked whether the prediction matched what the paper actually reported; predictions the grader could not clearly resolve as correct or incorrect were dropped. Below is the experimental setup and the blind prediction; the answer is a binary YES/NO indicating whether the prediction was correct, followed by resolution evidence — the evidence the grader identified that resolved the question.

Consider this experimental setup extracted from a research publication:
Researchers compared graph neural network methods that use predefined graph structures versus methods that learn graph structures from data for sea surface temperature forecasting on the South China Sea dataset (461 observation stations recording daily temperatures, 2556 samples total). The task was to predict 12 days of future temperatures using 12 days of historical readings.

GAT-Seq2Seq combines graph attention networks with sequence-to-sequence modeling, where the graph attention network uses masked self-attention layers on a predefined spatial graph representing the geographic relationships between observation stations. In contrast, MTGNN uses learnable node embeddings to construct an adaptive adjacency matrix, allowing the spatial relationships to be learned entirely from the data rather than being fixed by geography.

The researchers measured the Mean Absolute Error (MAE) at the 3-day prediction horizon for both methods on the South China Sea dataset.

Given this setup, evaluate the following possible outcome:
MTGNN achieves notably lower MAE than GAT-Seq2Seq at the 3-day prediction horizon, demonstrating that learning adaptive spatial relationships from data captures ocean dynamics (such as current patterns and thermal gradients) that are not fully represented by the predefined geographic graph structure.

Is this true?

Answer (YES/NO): YES